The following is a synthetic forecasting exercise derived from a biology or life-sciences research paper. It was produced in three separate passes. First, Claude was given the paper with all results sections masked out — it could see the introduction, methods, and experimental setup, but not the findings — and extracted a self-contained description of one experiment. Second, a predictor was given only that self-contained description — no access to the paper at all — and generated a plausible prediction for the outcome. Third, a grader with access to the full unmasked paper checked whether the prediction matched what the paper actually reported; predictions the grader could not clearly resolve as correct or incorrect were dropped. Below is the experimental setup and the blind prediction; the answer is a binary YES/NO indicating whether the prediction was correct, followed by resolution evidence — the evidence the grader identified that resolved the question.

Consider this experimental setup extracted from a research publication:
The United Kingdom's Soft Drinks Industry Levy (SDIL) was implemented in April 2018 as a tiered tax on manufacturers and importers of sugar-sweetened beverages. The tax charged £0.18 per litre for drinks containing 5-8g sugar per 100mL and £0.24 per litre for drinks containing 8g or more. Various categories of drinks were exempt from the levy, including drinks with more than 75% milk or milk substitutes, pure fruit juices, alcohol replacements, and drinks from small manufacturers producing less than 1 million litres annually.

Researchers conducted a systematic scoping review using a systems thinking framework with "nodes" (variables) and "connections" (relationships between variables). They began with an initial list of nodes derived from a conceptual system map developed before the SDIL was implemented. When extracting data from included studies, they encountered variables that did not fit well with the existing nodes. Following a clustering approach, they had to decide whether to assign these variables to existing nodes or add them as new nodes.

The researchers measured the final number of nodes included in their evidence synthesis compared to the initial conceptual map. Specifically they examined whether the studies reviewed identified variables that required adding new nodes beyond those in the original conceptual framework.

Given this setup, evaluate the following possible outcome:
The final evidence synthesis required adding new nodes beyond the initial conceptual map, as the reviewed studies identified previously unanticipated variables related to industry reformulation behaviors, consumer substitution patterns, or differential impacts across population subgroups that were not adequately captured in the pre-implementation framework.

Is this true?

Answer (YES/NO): YES